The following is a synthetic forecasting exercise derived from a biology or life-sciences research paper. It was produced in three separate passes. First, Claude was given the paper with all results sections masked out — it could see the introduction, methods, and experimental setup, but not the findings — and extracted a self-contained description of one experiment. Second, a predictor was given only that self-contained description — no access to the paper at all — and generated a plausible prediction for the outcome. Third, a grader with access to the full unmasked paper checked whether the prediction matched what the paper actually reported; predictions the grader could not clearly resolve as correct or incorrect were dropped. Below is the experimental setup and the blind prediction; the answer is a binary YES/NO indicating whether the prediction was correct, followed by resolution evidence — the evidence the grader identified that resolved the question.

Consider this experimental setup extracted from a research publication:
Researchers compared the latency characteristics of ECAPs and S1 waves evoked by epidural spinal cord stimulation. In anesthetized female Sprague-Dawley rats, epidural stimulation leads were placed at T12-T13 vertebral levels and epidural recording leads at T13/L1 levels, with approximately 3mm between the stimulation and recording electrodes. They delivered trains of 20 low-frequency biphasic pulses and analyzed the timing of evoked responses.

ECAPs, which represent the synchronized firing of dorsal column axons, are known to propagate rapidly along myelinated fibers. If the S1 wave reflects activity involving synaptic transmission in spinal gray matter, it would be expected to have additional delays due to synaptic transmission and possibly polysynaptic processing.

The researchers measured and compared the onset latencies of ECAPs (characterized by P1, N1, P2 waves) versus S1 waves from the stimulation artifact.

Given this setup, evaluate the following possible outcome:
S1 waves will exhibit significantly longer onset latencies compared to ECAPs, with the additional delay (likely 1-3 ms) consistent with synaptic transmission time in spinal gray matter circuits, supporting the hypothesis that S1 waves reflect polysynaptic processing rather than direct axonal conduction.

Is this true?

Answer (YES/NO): YES